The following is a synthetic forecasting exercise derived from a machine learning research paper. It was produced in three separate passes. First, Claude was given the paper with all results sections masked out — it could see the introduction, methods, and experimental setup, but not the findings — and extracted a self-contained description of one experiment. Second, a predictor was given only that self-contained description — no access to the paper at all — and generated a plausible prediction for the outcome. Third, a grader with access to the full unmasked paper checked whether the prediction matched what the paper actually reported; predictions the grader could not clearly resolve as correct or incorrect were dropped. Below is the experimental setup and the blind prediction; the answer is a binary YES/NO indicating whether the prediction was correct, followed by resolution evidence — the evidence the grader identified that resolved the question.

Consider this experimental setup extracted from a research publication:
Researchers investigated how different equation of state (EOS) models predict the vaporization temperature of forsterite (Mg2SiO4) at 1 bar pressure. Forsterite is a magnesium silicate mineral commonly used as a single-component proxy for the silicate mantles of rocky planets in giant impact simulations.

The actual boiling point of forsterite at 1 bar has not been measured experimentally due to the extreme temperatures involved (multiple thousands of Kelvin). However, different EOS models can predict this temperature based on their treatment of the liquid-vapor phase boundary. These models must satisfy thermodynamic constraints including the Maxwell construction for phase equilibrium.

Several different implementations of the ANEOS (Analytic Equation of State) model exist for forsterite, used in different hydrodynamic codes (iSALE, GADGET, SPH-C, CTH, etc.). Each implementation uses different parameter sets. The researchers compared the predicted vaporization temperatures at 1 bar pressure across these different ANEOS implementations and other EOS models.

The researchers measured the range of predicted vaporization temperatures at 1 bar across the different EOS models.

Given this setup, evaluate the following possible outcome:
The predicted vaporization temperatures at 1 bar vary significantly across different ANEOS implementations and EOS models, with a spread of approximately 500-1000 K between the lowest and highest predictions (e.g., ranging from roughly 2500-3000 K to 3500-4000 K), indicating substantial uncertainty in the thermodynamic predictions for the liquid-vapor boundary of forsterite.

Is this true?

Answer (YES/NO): NO